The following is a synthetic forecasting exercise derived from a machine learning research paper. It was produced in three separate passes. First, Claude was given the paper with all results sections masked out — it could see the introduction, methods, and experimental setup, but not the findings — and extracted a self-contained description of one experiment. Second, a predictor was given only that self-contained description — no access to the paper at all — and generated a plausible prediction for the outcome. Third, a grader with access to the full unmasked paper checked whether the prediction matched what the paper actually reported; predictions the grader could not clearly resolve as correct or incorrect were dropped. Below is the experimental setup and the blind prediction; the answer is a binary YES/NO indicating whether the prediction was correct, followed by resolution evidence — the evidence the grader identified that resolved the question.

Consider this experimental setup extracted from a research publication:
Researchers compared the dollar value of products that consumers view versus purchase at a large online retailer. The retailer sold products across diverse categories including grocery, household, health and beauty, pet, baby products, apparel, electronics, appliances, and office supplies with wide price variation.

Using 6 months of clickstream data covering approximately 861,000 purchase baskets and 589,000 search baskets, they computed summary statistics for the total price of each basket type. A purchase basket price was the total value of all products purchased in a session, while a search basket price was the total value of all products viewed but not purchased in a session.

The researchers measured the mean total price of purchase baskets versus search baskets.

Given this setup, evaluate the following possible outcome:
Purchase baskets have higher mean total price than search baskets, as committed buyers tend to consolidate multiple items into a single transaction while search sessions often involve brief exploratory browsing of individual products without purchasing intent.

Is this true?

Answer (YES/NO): NO